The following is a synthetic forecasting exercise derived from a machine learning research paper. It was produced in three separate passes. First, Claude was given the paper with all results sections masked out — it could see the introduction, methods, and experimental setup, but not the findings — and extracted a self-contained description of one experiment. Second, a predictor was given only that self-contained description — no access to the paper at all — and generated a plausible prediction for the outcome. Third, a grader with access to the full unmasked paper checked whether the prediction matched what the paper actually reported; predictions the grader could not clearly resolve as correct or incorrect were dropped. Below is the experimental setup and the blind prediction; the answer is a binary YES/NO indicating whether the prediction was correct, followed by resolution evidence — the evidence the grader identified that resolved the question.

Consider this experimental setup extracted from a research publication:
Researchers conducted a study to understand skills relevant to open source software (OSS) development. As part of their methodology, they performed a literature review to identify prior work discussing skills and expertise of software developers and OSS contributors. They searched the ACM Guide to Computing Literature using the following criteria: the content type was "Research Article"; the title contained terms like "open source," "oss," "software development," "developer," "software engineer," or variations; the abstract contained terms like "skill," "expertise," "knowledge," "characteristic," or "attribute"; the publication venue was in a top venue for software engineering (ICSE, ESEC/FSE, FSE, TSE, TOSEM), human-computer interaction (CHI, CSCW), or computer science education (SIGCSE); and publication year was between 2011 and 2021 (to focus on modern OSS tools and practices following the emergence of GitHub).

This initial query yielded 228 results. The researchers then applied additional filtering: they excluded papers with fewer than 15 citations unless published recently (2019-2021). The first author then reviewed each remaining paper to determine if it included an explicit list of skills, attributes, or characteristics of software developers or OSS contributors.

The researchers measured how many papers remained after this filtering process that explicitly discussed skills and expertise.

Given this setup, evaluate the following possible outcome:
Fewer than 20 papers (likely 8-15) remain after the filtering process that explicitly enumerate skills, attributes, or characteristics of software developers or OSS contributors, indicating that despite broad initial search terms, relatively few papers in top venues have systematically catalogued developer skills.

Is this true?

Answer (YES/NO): YES